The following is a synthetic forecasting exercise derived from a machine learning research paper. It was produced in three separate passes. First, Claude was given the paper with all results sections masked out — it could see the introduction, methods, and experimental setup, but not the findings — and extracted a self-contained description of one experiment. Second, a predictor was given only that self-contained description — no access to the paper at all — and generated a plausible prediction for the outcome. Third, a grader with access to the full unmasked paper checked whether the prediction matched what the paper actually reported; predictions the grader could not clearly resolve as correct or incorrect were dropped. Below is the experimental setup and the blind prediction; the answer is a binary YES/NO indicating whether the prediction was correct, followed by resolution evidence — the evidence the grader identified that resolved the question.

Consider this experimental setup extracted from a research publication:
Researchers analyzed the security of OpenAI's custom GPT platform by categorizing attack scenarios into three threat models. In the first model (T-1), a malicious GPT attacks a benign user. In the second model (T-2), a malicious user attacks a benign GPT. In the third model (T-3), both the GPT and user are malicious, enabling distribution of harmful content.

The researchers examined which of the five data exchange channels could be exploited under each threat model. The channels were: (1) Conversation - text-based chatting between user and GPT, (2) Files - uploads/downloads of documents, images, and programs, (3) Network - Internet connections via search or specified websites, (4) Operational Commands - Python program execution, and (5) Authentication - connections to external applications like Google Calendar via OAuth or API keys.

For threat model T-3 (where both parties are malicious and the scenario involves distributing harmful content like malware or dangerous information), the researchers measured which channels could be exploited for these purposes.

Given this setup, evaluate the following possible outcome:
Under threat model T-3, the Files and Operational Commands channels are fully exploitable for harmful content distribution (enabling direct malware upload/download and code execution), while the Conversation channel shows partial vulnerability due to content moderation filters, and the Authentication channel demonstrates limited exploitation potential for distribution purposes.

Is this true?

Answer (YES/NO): NO